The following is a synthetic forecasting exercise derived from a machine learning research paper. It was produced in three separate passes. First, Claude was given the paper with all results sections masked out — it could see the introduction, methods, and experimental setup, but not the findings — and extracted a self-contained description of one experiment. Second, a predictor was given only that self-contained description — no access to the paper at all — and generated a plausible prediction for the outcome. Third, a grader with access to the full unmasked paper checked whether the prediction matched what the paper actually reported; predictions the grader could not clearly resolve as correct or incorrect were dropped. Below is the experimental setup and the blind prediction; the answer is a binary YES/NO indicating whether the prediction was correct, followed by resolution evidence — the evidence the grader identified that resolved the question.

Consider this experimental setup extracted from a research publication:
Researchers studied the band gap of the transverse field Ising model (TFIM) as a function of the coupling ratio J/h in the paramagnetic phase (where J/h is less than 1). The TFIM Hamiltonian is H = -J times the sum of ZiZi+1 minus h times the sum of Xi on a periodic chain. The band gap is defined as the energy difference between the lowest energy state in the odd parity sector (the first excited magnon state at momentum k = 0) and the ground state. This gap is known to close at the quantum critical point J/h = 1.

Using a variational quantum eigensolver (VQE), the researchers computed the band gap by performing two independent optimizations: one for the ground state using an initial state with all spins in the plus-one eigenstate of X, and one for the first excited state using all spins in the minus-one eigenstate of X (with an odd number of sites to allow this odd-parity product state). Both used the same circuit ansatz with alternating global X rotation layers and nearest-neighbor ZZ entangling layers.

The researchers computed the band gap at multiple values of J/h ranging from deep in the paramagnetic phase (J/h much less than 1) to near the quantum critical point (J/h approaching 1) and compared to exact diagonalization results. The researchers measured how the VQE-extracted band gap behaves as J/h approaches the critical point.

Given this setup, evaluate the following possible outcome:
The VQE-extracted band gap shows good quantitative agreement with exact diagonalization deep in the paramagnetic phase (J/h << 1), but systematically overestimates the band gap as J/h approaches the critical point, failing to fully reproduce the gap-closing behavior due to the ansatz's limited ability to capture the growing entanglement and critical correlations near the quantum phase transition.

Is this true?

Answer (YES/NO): NO